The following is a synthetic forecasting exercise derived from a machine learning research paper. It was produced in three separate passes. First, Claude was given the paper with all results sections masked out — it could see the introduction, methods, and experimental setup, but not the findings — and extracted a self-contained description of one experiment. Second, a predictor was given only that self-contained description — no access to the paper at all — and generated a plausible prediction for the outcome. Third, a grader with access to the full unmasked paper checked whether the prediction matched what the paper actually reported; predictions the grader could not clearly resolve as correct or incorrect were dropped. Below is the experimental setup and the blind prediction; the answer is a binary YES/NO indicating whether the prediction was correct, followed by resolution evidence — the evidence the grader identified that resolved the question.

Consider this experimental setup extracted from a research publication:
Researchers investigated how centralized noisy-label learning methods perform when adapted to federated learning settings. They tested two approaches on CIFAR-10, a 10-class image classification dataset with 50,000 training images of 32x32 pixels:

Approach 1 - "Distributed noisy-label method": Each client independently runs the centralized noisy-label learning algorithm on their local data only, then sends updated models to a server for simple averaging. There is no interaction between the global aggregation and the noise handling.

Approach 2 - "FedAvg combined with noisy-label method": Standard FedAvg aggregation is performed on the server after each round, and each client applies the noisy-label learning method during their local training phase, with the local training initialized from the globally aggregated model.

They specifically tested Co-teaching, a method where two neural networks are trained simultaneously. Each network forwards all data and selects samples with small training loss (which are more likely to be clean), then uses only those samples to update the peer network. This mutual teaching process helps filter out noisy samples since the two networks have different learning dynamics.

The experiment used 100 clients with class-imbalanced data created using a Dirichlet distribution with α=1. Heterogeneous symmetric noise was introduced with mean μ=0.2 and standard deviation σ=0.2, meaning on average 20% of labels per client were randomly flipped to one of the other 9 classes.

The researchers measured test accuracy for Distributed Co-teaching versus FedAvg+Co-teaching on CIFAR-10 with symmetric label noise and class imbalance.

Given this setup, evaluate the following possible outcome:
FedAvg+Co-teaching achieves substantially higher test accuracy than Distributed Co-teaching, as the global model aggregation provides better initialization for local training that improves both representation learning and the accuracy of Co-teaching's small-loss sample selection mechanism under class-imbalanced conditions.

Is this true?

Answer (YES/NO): YES